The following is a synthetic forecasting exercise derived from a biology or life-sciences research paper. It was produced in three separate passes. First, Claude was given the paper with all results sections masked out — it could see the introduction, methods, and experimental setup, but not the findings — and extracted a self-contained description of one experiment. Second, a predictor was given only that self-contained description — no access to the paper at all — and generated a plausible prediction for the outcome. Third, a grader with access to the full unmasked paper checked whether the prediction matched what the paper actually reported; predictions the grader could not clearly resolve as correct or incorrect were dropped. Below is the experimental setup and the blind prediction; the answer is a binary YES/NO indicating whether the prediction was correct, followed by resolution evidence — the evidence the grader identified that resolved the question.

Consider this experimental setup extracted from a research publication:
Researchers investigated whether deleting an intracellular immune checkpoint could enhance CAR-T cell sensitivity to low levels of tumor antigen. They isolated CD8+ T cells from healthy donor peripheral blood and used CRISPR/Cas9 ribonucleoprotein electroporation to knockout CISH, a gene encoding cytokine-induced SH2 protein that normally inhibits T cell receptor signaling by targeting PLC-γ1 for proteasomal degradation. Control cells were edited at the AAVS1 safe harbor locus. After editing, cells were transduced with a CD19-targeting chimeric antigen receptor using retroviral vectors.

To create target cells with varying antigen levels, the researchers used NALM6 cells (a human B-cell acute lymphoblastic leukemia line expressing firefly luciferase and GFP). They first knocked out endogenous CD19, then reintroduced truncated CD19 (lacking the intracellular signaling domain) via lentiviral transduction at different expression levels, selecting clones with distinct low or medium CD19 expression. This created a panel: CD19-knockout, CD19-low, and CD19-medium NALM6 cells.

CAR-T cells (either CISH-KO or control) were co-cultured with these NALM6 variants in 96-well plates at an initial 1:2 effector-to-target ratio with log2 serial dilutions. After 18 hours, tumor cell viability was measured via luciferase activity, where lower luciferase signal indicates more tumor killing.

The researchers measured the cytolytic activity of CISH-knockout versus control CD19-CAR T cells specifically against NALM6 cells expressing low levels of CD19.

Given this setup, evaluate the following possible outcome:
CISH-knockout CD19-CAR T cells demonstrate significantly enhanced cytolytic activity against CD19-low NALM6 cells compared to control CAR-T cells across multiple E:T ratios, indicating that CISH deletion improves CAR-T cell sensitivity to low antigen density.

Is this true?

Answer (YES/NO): YES